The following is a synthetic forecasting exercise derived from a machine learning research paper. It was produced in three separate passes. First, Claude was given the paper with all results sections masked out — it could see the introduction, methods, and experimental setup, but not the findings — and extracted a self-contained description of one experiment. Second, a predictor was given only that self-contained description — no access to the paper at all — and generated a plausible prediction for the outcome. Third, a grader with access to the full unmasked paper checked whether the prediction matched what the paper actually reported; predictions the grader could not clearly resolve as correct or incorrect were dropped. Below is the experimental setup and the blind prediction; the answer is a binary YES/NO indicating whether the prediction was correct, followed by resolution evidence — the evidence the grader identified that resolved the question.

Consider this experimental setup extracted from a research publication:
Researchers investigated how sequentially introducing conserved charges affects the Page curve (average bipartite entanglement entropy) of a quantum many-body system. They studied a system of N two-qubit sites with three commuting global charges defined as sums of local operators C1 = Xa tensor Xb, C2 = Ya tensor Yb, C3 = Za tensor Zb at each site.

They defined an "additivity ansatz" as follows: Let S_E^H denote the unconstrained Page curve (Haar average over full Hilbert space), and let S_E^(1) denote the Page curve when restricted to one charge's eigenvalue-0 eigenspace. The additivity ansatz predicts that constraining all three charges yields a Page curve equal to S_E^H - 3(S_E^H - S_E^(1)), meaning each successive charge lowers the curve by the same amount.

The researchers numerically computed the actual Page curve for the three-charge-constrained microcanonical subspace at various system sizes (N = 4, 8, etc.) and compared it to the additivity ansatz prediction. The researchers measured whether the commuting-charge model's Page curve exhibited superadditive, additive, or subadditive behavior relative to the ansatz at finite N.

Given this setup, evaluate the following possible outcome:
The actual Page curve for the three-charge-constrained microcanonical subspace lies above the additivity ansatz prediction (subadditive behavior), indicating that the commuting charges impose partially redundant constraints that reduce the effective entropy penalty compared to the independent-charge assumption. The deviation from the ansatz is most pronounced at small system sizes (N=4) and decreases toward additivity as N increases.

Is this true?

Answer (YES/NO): NO